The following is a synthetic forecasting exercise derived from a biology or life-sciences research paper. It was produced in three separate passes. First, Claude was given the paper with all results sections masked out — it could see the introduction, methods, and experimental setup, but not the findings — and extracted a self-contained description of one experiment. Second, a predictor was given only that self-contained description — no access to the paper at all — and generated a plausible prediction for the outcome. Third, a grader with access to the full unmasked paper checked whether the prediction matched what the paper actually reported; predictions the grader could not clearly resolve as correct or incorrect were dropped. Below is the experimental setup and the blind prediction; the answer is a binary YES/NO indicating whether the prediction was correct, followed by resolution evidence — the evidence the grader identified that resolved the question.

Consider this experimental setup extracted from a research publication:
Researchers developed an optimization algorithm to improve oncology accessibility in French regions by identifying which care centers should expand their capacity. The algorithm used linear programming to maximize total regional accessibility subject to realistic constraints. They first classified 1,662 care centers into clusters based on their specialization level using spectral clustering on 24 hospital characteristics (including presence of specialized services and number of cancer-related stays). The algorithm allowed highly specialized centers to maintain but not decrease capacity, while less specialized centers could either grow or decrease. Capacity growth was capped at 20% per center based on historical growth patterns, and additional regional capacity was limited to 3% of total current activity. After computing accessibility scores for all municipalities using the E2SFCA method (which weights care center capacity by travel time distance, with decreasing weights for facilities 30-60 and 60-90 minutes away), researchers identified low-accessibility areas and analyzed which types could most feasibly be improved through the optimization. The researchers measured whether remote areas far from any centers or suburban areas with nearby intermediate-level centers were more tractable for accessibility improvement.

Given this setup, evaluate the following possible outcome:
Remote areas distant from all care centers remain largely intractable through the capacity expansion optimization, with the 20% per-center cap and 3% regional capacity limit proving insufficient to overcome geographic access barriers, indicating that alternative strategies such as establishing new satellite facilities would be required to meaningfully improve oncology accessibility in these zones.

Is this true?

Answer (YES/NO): NO